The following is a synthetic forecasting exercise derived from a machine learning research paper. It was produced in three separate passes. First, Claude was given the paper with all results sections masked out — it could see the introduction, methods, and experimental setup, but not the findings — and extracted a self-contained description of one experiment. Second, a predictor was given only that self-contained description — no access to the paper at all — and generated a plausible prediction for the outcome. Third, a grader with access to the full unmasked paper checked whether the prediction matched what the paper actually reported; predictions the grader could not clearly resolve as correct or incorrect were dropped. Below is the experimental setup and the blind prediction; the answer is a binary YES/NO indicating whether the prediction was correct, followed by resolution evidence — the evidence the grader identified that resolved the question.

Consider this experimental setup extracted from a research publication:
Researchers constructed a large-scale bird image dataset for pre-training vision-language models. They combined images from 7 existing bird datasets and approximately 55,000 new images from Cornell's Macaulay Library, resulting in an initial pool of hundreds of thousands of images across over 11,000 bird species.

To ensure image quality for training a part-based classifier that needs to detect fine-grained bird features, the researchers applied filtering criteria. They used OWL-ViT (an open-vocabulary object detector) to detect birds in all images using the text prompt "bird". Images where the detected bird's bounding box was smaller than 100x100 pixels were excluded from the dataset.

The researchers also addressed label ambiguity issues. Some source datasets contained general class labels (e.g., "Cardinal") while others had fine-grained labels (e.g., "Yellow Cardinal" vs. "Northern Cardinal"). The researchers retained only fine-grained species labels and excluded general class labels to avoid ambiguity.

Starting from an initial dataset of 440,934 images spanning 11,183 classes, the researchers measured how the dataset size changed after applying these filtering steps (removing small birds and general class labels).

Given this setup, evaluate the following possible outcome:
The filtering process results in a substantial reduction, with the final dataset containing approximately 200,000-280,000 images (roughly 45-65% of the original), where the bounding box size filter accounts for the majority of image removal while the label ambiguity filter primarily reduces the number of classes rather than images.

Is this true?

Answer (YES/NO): NO